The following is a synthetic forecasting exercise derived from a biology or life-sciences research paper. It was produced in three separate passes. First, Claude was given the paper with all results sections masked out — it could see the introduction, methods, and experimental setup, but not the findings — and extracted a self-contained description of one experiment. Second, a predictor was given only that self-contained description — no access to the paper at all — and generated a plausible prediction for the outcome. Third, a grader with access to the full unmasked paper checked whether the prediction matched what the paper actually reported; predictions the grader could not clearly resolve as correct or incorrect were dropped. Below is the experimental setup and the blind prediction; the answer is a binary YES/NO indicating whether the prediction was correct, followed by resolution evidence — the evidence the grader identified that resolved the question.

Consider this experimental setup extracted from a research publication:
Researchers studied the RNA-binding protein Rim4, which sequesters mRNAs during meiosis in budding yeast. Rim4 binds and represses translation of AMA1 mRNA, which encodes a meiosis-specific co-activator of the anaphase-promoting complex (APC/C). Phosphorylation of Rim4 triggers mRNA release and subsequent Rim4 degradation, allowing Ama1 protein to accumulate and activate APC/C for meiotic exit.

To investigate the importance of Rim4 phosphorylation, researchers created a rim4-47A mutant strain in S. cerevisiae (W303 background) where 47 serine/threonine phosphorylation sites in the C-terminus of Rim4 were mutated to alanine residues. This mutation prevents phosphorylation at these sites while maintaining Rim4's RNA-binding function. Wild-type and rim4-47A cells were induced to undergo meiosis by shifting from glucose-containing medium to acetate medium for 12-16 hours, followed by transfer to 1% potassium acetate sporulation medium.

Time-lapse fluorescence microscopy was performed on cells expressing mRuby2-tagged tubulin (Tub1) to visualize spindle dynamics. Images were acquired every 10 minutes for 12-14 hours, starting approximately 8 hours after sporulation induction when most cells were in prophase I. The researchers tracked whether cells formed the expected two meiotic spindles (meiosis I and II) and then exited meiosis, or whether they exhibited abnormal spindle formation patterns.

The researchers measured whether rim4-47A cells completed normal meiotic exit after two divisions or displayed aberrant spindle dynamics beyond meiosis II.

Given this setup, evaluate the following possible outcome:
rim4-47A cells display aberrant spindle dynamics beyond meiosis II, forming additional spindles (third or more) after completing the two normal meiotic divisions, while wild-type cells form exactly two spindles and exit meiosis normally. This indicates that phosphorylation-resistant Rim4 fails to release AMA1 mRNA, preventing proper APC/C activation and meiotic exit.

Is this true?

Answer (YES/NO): YES